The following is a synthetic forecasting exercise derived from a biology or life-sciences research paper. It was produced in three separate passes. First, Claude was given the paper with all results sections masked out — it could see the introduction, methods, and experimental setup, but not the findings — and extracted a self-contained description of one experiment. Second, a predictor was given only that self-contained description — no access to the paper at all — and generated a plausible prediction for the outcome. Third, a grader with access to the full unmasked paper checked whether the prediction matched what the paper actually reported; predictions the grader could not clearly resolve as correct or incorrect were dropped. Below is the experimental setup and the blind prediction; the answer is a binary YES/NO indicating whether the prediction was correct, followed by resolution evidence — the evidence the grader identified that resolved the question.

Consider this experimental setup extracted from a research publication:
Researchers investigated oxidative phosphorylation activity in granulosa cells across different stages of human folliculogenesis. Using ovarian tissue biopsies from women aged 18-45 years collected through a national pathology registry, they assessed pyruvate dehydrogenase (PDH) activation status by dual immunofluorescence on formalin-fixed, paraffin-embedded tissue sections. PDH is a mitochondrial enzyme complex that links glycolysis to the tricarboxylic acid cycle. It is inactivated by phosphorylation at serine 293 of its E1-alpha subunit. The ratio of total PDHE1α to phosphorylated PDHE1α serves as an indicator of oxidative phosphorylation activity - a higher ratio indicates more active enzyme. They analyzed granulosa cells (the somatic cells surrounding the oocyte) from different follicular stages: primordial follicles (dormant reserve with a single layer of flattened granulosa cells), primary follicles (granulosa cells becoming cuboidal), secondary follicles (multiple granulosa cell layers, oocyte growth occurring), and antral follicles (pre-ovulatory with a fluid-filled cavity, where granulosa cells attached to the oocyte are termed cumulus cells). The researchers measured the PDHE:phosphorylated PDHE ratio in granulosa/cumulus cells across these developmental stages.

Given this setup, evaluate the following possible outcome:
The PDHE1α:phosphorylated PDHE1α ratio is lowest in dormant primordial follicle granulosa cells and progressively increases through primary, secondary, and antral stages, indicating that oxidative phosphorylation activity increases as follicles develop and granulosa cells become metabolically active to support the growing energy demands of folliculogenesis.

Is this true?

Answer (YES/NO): NO